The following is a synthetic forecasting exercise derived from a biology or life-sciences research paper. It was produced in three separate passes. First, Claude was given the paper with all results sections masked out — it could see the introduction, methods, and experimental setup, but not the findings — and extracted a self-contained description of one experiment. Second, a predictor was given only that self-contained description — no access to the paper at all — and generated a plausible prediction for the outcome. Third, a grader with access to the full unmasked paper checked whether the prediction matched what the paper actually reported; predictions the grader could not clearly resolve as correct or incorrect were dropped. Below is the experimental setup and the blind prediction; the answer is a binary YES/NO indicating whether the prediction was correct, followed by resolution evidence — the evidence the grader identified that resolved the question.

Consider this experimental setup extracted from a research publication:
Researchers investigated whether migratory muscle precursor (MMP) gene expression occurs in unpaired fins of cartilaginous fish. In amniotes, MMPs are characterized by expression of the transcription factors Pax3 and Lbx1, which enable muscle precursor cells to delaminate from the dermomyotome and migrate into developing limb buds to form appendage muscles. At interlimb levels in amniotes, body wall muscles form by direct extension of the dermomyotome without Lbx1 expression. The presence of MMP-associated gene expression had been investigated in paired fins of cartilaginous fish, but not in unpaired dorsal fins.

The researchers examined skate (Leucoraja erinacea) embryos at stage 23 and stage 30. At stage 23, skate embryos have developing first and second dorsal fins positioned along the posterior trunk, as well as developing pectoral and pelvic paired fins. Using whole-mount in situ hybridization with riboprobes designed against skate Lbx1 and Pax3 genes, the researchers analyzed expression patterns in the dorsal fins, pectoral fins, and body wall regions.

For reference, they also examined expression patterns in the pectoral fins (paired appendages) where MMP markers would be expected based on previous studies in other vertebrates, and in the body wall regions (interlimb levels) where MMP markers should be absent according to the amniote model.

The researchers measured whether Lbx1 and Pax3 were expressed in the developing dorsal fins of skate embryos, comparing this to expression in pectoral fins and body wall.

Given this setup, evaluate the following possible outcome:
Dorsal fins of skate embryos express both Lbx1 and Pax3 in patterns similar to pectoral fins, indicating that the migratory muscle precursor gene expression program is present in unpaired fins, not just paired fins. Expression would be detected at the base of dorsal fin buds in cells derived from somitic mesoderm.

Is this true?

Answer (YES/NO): YES